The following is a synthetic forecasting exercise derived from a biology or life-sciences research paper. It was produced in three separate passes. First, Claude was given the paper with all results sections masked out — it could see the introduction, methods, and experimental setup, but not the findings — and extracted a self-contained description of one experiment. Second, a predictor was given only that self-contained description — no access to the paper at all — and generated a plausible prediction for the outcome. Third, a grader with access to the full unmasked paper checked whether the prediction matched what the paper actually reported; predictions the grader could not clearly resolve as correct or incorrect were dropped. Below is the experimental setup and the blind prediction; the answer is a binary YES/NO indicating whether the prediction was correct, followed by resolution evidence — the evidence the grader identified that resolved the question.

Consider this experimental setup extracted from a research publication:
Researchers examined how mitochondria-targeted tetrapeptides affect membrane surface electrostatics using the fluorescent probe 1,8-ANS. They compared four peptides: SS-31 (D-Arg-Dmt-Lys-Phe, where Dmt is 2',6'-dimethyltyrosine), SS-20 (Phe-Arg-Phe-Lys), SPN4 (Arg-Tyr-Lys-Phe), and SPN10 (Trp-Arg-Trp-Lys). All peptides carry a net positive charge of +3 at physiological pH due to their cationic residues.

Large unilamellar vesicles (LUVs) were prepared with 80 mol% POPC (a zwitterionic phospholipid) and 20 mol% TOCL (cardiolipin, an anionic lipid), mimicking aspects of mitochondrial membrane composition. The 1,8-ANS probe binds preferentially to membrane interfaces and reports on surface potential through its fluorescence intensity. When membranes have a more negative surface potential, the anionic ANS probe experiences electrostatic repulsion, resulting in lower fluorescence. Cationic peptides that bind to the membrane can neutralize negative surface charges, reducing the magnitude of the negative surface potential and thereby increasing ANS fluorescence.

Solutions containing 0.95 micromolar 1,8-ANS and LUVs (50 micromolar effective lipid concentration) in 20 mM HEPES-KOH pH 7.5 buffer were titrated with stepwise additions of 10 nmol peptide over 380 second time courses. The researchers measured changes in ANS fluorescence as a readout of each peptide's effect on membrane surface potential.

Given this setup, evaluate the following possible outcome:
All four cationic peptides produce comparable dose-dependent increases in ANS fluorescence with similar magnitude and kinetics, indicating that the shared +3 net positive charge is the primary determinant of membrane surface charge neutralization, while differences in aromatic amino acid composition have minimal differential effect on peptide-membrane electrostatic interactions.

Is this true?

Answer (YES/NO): NO